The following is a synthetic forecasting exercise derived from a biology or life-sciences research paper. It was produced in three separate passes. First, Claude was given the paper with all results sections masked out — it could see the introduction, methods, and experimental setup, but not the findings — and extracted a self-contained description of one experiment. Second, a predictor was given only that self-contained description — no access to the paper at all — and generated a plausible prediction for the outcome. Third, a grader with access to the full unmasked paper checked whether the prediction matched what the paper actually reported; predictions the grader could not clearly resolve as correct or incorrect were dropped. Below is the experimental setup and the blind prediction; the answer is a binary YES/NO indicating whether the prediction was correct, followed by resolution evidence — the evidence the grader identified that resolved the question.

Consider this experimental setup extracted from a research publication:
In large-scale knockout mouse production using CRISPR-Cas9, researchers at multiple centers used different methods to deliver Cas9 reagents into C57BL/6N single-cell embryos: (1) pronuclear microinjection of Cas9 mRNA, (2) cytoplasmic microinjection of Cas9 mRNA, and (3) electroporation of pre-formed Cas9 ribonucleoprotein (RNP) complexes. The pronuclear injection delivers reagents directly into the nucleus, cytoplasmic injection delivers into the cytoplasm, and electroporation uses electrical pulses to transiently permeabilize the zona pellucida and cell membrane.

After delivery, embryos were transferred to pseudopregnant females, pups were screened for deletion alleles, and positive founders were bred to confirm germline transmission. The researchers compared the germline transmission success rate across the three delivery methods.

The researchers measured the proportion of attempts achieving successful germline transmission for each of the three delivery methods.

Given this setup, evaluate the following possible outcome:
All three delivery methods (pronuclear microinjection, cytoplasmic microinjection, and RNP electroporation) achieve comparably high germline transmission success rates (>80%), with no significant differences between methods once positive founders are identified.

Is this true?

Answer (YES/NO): YES